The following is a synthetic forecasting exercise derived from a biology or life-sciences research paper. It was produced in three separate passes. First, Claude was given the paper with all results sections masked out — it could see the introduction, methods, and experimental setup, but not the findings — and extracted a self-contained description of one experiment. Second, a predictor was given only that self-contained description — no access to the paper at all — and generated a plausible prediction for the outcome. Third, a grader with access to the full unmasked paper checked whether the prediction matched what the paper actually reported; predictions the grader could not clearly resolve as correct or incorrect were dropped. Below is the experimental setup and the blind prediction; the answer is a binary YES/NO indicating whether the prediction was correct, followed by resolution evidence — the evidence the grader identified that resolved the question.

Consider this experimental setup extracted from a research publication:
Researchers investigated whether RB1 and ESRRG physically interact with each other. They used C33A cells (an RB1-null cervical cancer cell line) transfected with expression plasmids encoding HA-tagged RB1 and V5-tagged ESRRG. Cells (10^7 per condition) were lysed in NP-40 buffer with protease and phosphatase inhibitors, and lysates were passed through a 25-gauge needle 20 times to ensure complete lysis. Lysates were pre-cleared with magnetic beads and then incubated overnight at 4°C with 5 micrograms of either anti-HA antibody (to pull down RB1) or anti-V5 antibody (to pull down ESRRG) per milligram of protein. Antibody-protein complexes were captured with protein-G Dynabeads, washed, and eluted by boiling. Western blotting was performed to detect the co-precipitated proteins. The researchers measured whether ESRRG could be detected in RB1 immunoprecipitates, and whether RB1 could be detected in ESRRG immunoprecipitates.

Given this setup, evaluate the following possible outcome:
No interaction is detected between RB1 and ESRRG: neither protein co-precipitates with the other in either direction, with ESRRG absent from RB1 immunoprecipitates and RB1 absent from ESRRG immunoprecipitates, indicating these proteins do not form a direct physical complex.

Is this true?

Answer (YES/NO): NO